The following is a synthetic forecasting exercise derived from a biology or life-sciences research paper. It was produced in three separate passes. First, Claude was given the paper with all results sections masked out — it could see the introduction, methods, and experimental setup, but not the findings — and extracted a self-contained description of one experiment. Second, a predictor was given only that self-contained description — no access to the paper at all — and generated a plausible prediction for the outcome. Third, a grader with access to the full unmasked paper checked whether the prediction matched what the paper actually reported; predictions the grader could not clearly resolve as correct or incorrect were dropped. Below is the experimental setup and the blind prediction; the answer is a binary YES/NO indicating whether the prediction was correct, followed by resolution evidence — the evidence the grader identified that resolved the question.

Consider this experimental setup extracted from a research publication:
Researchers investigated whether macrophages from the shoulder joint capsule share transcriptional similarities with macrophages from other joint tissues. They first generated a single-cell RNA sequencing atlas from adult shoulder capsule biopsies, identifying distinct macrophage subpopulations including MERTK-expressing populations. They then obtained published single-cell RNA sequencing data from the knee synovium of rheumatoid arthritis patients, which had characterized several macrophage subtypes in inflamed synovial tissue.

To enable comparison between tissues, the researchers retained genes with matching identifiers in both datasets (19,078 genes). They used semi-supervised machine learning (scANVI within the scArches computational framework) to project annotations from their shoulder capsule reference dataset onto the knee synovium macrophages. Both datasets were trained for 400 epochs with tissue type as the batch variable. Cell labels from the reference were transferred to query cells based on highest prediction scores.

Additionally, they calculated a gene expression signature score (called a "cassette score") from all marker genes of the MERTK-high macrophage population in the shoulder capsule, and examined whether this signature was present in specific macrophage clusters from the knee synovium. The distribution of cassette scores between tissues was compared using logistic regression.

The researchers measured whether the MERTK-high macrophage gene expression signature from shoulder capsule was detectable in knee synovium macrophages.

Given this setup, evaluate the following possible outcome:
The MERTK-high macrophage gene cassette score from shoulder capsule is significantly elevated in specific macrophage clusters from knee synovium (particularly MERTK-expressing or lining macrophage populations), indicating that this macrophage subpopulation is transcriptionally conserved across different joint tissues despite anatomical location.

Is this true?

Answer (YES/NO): NO